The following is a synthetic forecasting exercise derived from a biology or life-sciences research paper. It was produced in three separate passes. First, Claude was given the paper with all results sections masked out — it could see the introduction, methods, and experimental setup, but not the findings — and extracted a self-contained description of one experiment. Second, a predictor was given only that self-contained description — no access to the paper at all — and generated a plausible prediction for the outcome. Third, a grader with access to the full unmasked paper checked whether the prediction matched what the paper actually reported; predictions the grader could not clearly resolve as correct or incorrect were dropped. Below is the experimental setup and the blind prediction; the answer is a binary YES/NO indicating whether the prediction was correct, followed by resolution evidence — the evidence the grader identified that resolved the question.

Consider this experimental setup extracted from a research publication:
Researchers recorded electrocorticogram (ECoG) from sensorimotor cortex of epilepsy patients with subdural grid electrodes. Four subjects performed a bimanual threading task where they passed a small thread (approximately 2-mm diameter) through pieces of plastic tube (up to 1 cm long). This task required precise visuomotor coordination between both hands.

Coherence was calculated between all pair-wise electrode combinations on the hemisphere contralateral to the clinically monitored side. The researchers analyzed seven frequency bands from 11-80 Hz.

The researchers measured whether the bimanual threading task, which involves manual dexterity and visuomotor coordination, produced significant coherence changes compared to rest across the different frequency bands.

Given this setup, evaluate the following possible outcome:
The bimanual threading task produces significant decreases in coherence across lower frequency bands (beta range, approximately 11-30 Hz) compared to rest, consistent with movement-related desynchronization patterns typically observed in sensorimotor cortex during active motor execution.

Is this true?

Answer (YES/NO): NO